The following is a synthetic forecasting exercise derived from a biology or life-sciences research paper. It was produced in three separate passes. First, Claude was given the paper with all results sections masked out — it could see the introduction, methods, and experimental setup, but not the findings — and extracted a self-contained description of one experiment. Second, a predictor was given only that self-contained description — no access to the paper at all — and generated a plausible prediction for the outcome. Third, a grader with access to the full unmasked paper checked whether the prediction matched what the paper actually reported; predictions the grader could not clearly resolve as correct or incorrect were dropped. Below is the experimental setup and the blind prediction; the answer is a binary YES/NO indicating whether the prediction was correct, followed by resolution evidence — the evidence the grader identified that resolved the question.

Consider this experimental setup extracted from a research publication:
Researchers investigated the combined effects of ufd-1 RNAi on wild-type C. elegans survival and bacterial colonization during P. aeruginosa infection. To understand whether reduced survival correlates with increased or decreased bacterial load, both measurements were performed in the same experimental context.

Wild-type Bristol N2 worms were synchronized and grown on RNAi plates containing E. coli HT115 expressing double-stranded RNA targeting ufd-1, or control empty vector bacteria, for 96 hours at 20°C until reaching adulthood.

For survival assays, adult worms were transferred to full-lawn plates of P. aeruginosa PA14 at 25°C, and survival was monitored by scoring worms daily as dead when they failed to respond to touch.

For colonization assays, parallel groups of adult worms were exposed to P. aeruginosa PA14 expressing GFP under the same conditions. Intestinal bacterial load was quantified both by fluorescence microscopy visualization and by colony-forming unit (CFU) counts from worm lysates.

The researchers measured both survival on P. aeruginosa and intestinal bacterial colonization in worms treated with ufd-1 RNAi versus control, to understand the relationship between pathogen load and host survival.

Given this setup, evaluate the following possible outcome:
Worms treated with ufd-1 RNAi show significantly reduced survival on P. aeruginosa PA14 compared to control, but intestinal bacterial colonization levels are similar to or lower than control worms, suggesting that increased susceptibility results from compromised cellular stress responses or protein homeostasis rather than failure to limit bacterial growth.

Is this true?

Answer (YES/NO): YES